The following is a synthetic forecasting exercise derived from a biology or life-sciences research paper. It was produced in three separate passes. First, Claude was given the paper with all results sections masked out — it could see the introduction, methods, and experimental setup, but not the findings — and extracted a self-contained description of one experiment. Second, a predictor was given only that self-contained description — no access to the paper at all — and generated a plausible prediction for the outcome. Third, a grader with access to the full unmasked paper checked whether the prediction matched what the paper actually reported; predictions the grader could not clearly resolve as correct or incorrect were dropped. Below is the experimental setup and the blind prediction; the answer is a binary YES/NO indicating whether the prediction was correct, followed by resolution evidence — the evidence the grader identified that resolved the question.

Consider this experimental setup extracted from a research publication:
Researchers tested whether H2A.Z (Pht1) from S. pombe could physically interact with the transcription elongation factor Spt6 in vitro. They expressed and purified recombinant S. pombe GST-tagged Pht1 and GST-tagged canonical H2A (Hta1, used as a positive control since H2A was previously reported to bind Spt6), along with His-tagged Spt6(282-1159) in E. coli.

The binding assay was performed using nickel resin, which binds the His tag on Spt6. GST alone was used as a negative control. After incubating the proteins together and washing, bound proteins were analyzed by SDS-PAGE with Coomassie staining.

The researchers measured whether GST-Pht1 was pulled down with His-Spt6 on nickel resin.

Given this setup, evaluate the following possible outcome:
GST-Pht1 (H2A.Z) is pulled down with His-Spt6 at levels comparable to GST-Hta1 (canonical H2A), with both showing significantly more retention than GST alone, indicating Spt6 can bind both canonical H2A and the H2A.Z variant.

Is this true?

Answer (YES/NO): NO